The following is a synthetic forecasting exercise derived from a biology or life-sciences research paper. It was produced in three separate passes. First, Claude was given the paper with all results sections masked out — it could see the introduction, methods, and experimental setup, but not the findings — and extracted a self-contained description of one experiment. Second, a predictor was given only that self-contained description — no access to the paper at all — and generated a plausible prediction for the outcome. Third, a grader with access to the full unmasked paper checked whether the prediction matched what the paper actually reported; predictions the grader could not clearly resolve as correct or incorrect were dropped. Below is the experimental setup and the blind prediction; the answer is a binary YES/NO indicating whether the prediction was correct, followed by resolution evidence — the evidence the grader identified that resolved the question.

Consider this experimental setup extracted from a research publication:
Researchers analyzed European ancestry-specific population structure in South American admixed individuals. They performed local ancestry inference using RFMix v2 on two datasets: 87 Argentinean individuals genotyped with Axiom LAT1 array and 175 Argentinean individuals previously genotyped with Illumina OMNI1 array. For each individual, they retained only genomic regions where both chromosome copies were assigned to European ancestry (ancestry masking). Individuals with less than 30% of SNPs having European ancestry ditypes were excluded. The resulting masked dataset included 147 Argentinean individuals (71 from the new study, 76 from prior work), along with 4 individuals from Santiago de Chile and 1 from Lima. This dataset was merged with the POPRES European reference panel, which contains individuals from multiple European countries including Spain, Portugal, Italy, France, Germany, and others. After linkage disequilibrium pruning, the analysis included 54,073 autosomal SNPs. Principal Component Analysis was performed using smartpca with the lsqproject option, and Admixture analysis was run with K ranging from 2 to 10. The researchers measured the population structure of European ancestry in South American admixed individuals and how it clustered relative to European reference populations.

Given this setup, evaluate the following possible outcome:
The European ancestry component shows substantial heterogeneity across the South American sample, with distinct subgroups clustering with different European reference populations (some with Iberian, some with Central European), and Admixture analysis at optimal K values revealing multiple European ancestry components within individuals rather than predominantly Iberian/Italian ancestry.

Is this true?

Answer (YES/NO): NO